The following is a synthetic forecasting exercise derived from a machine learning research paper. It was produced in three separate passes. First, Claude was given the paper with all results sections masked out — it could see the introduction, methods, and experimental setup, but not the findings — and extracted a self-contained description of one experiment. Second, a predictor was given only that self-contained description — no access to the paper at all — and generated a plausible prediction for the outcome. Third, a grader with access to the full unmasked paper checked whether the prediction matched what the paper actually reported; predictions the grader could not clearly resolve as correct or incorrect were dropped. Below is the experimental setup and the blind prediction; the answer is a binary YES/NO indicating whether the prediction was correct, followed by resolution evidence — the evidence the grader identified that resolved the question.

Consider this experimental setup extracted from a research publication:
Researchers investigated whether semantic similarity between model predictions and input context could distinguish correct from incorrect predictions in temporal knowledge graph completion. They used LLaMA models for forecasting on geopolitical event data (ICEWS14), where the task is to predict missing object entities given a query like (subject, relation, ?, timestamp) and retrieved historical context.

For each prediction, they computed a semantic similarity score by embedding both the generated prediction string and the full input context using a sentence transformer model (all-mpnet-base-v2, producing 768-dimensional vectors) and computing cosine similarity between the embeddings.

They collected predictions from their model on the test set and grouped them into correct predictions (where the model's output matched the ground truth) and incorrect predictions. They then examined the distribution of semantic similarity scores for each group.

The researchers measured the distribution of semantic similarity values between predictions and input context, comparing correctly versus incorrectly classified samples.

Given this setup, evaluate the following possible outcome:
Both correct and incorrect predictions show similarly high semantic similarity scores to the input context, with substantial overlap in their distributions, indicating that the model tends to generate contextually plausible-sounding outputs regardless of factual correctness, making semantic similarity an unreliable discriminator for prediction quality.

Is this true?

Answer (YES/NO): NO